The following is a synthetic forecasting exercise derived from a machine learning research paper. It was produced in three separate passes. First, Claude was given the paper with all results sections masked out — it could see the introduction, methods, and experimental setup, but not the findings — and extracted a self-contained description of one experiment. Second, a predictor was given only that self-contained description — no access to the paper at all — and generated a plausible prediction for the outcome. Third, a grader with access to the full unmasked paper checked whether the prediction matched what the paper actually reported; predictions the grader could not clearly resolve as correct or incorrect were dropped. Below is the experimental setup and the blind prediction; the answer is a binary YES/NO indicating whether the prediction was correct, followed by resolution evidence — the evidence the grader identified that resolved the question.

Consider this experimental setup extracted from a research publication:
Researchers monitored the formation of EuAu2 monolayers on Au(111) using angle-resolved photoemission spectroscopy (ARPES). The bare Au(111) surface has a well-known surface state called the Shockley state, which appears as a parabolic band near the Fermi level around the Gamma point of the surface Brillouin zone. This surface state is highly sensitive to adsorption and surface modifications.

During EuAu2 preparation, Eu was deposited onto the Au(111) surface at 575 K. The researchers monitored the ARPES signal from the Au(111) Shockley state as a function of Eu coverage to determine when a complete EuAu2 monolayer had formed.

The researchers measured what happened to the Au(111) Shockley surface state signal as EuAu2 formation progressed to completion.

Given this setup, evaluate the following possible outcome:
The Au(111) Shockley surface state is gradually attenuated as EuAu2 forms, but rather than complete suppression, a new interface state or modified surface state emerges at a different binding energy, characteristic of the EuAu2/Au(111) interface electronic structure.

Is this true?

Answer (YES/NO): NO